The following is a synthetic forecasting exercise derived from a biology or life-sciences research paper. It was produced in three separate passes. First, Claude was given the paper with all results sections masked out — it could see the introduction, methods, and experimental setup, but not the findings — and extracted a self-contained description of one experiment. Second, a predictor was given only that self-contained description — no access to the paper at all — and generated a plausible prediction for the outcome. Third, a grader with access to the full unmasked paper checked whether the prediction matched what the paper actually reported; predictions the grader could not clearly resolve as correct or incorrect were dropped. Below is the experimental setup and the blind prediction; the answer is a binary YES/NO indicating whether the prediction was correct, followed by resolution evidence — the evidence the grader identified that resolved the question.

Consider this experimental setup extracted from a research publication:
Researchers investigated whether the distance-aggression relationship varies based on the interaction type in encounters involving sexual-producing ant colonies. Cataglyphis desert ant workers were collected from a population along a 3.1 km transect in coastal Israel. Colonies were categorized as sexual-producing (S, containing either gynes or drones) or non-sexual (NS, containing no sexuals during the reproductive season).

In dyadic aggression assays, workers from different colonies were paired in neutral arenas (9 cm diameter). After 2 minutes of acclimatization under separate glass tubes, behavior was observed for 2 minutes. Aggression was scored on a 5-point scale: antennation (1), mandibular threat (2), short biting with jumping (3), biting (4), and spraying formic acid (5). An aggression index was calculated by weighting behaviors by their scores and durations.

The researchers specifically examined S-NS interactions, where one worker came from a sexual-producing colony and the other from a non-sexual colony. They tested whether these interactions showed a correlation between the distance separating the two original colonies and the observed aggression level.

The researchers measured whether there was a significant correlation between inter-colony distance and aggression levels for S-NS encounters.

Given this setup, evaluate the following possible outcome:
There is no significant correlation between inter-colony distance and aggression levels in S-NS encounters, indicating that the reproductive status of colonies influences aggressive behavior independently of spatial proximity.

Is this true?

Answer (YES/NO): YES